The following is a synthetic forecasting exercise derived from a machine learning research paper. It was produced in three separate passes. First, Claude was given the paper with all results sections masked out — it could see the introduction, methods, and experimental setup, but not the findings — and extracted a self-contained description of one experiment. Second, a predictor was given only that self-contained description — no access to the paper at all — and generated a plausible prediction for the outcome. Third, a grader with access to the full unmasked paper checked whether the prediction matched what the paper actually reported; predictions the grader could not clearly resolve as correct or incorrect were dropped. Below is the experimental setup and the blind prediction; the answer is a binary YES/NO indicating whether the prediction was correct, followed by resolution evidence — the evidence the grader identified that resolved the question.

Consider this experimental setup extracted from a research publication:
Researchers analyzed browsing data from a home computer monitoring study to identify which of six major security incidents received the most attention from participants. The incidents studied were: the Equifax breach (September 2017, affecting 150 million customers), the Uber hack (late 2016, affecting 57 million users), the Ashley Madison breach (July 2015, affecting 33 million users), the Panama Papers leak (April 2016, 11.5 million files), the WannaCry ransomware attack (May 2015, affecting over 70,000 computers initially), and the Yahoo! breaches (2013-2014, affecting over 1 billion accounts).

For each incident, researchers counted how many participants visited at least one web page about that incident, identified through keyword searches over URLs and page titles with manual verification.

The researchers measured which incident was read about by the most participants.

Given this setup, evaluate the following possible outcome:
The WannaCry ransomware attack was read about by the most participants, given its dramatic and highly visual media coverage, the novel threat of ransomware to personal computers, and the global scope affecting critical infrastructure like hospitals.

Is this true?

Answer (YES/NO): NO